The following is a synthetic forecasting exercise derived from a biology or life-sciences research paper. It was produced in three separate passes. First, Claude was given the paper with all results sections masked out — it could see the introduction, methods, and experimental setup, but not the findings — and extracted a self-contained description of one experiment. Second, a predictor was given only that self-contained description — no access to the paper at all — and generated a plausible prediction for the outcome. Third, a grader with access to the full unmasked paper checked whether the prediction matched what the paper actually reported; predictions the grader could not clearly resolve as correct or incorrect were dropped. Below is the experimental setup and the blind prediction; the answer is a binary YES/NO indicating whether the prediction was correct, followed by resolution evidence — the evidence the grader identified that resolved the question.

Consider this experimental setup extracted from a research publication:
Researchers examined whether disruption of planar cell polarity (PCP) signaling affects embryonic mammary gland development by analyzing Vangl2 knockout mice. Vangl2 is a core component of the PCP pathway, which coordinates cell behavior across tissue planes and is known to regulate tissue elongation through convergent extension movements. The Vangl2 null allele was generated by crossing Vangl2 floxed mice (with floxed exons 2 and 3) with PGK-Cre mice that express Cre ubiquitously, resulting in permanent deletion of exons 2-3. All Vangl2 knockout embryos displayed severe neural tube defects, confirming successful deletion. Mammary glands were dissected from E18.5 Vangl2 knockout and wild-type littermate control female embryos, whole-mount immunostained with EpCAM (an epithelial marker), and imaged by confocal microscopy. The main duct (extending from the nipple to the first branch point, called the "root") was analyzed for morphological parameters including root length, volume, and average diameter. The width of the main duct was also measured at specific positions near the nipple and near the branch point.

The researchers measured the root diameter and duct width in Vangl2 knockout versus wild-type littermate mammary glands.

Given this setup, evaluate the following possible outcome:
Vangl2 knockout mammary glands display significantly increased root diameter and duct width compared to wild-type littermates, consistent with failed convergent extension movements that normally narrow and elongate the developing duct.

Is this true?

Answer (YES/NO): NO